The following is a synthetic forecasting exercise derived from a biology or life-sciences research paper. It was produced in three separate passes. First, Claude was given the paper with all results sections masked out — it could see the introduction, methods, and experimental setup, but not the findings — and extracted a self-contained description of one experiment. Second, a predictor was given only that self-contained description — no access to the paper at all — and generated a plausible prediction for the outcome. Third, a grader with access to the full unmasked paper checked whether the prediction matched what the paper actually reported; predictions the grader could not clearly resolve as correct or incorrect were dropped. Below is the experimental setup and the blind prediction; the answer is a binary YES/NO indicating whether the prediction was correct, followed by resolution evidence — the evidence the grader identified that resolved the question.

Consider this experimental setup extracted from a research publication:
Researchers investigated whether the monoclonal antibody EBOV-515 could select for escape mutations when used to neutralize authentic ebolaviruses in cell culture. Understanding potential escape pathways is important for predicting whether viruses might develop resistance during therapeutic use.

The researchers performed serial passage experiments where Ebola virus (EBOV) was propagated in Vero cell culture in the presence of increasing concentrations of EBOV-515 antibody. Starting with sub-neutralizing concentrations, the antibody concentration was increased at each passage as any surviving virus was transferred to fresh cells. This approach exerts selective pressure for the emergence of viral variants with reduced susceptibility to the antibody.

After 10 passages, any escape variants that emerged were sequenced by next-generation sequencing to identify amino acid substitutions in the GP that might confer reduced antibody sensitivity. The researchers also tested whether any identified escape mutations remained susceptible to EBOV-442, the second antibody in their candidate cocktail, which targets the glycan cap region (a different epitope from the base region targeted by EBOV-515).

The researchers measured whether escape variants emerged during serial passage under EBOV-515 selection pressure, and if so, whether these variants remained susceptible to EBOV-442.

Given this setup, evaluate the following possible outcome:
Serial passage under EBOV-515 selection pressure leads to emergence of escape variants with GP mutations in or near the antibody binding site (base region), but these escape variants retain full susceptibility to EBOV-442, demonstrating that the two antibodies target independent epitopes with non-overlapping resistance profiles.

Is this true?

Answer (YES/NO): NO